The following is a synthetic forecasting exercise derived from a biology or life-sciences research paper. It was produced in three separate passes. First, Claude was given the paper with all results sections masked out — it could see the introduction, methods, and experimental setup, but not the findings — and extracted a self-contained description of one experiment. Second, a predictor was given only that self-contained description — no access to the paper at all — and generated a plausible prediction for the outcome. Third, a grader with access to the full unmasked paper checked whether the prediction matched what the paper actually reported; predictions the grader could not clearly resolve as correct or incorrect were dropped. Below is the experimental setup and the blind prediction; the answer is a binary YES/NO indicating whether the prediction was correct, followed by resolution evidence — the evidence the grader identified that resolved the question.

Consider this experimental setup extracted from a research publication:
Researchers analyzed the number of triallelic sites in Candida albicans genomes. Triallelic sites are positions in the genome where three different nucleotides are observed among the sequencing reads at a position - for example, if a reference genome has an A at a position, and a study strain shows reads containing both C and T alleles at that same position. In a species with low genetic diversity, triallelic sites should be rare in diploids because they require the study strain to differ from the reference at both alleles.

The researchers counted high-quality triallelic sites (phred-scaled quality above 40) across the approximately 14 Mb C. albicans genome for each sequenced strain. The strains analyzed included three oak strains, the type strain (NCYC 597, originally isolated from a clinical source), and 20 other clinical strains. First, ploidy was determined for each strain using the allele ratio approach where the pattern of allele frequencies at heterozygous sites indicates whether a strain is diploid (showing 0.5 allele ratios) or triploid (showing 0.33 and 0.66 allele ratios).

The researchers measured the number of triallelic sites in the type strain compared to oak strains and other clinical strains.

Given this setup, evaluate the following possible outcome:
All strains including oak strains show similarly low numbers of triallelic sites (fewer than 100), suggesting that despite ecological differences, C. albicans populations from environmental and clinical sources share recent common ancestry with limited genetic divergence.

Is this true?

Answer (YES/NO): NO